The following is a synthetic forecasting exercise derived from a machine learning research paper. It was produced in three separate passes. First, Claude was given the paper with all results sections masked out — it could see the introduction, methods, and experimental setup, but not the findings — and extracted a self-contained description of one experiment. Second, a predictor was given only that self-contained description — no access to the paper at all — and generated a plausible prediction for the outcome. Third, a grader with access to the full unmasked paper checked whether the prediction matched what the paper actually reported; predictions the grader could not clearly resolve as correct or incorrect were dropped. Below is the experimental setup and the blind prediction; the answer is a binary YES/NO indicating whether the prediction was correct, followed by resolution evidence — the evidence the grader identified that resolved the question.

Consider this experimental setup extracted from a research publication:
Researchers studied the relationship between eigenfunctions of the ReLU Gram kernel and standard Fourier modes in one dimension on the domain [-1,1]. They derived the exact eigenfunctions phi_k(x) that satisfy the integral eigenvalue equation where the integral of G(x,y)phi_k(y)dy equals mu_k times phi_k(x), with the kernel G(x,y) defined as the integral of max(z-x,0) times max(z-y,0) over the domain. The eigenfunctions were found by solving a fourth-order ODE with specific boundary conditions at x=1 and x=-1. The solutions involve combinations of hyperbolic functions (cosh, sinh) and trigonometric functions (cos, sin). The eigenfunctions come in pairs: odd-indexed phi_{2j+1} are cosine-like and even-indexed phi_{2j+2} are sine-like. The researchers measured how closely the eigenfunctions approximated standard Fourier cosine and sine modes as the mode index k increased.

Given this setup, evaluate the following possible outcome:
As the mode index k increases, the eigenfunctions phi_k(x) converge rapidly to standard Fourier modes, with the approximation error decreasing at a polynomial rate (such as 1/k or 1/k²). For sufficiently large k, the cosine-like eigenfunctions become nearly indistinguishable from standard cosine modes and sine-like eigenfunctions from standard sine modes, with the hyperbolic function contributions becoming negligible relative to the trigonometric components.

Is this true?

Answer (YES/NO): NO